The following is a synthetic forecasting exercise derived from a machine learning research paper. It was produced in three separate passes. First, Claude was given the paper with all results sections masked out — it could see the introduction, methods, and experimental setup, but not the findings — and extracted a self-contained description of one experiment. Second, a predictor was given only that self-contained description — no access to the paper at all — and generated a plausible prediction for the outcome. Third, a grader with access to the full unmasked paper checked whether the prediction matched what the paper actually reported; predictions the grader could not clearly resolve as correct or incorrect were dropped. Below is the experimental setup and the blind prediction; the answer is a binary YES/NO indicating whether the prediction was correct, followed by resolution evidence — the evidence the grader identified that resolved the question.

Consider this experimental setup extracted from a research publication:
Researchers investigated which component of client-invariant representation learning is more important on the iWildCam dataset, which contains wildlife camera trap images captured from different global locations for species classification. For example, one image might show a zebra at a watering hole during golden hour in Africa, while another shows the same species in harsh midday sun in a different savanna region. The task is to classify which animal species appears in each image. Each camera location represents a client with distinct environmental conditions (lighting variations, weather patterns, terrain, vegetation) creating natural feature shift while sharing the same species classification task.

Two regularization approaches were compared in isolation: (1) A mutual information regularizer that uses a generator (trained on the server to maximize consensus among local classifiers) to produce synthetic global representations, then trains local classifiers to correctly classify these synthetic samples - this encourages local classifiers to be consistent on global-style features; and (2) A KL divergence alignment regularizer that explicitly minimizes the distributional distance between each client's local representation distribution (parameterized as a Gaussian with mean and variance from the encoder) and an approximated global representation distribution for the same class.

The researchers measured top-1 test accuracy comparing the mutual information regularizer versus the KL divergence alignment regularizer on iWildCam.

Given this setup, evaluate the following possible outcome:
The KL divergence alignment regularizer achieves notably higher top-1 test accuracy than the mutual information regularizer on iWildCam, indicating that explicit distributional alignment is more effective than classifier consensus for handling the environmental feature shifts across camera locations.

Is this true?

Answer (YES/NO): NO